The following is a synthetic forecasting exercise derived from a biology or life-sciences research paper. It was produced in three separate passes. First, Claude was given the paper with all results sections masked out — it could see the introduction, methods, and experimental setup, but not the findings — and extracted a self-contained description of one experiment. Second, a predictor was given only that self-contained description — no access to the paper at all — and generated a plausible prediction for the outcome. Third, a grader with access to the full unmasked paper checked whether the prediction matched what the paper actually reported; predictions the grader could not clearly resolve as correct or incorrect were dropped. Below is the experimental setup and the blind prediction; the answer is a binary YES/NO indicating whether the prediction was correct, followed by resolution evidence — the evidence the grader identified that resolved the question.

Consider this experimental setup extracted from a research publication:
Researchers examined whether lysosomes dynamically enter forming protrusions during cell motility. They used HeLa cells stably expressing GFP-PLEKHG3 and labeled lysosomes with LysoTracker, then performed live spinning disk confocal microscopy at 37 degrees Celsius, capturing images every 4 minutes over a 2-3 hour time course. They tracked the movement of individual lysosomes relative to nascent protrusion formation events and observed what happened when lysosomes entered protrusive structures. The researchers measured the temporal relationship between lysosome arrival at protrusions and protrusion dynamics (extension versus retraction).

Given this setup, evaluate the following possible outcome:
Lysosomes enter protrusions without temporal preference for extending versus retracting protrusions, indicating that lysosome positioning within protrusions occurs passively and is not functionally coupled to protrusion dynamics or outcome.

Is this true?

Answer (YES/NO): NO